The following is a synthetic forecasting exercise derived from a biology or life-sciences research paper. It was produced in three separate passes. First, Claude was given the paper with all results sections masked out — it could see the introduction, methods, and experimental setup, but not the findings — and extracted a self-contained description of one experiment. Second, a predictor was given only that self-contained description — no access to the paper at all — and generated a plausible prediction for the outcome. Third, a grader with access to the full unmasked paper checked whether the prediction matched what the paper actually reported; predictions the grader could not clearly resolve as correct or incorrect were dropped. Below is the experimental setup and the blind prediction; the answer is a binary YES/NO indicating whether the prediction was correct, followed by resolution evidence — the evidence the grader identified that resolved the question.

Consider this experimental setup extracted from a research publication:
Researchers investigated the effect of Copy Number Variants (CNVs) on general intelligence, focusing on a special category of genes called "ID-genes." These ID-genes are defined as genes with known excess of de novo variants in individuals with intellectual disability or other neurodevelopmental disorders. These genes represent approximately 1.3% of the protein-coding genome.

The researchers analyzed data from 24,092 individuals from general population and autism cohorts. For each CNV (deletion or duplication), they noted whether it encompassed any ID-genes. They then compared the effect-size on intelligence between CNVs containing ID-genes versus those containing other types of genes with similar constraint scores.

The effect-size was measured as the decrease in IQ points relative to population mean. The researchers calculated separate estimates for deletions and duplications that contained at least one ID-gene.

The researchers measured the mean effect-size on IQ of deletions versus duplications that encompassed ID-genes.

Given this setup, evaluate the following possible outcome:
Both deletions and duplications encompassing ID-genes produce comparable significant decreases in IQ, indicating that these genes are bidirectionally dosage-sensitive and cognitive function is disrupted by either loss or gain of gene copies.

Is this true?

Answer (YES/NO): NO